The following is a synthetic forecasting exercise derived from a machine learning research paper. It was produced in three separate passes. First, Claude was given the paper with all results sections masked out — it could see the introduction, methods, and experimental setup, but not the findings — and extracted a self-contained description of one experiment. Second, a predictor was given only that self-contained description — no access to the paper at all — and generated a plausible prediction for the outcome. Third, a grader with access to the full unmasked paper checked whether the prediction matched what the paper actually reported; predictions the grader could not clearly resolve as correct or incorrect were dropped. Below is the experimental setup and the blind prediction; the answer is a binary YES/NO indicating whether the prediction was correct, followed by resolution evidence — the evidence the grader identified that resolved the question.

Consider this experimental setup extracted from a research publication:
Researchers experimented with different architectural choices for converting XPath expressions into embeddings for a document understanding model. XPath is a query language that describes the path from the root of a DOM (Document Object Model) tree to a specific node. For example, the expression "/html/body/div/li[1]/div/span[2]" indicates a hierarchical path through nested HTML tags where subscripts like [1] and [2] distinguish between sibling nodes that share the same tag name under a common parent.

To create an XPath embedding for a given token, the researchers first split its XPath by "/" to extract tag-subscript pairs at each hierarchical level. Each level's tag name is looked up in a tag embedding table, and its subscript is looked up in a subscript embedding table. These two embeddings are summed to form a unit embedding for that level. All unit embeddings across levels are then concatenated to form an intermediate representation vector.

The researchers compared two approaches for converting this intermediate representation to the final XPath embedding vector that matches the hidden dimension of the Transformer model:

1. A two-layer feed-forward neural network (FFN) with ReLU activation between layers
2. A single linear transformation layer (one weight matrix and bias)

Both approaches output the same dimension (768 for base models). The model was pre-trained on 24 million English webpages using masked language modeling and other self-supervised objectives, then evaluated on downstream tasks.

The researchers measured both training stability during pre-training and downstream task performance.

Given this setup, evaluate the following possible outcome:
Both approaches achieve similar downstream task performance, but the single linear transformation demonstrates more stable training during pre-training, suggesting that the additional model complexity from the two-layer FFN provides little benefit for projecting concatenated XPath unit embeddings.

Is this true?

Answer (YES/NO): NO